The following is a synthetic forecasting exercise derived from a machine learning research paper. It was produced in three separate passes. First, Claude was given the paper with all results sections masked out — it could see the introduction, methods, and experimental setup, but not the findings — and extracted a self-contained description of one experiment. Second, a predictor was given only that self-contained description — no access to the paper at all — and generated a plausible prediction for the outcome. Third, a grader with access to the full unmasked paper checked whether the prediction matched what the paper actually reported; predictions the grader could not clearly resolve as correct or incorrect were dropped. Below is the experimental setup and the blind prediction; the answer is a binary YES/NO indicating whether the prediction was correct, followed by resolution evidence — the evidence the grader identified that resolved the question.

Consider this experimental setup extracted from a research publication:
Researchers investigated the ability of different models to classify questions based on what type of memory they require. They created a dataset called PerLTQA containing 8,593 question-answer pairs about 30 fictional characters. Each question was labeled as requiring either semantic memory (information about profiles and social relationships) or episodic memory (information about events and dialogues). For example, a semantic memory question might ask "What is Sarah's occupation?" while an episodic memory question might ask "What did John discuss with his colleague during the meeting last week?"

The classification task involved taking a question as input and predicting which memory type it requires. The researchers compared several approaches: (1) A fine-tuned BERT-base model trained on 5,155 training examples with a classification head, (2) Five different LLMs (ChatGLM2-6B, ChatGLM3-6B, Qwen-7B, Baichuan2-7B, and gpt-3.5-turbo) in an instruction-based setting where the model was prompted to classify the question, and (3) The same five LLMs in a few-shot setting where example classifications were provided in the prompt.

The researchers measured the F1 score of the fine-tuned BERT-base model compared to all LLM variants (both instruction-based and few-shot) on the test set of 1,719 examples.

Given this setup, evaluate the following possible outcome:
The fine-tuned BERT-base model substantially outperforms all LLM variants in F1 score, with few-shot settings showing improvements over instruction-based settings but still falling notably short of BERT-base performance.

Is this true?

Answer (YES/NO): NO